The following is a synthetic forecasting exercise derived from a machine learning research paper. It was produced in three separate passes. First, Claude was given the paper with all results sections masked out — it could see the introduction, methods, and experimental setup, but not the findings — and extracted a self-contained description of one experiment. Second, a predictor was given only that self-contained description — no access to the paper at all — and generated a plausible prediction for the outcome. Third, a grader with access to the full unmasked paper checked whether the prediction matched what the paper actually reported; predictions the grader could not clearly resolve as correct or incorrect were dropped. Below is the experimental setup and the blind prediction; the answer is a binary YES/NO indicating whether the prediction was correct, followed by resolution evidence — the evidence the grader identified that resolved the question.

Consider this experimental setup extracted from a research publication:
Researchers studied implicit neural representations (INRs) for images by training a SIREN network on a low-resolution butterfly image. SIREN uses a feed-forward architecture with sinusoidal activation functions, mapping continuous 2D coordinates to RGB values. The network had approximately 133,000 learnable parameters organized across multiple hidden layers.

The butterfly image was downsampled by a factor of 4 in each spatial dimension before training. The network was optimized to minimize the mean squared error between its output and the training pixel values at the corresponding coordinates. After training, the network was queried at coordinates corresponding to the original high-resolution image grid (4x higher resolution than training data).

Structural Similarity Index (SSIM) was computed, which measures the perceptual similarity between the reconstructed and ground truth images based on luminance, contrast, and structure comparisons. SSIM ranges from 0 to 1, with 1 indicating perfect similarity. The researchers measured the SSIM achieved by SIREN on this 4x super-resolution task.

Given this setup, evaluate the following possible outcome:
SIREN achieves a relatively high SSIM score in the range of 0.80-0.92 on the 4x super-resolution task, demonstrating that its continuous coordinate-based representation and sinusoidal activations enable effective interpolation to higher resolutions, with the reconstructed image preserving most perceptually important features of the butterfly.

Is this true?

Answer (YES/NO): NO